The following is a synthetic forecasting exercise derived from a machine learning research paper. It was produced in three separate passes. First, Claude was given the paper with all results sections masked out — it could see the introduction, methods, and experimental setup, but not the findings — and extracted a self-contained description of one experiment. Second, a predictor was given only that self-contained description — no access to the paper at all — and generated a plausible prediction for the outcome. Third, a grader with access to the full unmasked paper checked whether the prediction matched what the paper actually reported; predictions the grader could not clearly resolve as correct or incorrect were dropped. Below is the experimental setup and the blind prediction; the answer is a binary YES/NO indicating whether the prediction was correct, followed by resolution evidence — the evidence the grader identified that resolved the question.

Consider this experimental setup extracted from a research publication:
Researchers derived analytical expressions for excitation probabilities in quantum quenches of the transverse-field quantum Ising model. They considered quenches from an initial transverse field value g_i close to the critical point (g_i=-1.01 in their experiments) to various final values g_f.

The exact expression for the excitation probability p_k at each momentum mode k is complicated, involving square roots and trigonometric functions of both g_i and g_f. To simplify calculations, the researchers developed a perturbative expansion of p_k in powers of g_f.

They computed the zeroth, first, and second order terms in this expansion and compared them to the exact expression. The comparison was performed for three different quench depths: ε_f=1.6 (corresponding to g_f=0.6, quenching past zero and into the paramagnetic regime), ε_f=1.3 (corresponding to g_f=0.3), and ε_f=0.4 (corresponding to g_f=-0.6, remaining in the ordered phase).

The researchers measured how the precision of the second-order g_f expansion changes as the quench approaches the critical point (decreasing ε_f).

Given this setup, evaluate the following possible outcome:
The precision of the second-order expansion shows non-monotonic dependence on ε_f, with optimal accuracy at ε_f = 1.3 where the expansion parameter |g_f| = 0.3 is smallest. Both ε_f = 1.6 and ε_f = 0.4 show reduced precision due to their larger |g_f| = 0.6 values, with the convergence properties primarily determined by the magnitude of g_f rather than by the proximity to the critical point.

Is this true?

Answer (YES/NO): NO